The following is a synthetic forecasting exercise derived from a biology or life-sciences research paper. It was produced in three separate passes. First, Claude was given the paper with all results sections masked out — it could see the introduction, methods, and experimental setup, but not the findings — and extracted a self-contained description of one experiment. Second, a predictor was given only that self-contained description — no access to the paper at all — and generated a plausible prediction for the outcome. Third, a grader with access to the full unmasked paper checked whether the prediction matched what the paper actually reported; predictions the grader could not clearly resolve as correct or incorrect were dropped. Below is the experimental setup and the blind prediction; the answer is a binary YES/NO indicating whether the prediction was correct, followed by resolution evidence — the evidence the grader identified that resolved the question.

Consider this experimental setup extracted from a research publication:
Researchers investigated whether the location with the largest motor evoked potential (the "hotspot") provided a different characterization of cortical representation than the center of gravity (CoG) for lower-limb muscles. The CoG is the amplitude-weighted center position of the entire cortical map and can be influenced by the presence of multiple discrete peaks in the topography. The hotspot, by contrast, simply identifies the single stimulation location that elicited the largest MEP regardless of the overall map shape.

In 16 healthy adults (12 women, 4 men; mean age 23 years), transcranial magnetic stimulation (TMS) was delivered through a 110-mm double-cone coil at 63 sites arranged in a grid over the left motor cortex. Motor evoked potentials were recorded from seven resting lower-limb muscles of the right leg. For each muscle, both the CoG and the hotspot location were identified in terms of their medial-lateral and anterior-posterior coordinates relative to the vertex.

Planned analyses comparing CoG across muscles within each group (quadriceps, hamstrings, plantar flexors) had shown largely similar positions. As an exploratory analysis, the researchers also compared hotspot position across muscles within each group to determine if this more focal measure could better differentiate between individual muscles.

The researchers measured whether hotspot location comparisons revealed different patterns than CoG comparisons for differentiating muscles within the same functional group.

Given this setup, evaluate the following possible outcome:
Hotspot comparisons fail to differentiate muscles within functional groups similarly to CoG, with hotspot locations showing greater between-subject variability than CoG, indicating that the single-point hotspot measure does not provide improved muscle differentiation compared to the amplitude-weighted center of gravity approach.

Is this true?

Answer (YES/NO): NO